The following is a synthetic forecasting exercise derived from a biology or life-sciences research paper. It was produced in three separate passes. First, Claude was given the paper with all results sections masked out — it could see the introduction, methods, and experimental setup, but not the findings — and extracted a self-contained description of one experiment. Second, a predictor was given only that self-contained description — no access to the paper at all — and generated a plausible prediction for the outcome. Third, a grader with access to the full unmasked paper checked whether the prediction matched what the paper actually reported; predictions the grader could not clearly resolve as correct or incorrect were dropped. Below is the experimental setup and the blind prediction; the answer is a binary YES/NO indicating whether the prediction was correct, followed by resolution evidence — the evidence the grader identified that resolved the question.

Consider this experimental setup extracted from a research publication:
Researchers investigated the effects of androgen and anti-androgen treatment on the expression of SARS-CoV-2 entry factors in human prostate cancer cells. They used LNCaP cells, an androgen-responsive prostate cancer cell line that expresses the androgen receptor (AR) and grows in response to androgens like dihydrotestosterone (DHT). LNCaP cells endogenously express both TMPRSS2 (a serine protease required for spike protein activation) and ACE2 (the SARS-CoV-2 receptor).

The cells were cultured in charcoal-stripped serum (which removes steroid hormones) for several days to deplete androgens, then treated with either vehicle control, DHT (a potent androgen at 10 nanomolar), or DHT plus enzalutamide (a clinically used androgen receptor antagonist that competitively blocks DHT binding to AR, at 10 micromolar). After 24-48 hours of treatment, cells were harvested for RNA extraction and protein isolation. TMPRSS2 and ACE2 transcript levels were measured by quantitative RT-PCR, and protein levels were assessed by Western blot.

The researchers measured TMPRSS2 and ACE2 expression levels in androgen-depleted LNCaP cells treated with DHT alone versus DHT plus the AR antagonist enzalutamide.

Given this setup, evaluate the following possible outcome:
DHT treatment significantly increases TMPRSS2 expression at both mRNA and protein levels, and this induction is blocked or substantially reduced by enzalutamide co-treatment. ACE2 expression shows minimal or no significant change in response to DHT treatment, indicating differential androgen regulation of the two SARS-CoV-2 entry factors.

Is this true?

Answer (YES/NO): NO